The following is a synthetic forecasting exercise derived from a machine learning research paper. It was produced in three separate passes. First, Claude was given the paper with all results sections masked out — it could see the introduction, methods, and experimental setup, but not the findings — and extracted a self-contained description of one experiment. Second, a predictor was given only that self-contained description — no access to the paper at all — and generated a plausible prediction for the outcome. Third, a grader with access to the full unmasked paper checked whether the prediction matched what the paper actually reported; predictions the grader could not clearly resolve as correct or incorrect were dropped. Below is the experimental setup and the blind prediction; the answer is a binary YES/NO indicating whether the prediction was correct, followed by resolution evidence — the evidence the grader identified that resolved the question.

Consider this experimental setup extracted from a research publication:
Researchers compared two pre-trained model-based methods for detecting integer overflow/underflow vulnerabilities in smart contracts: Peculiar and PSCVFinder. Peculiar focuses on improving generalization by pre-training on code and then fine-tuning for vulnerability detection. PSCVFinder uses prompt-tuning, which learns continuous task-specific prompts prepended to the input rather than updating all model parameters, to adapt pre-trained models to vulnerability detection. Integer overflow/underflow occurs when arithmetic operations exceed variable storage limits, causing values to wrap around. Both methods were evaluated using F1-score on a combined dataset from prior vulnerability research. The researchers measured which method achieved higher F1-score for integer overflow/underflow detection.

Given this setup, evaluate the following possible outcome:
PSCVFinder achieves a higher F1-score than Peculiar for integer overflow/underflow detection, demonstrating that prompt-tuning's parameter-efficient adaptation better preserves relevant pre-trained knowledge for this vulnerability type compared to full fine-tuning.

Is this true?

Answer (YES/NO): NO